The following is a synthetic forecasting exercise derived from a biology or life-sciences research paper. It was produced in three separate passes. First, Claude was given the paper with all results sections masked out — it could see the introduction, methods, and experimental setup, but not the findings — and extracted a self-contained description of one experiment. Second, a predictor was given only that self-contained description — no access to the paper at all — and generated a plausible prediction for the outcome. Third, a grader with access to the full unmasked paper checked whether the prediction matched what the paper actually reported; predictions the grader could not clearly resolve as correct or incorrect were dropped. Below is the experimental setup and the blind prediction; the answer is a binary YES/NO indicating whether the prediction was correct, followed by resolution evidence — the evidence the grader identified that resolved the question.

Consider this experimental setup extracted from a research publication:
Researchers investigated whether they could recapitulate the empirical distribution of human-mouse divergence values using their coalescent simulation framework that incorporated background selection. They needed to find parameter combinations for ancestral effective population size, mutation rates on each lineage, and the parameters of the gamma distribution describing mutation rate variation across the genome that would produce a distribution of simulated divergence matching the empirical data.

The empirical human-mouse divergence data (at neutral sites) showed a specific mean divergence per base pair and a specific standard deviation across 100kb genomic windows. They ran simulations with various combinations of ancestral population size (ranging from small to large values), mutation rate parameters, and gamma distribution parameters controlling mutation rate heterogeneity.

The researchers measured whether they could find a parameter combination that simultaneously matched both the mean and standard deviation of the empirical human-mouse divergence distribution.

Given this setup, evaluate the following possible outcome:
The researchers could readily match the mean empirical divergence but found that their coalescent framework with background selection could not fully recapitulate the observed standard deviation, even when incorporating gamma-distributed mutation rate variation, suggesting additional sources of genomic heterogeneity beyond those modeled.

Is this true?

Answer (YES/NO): NO